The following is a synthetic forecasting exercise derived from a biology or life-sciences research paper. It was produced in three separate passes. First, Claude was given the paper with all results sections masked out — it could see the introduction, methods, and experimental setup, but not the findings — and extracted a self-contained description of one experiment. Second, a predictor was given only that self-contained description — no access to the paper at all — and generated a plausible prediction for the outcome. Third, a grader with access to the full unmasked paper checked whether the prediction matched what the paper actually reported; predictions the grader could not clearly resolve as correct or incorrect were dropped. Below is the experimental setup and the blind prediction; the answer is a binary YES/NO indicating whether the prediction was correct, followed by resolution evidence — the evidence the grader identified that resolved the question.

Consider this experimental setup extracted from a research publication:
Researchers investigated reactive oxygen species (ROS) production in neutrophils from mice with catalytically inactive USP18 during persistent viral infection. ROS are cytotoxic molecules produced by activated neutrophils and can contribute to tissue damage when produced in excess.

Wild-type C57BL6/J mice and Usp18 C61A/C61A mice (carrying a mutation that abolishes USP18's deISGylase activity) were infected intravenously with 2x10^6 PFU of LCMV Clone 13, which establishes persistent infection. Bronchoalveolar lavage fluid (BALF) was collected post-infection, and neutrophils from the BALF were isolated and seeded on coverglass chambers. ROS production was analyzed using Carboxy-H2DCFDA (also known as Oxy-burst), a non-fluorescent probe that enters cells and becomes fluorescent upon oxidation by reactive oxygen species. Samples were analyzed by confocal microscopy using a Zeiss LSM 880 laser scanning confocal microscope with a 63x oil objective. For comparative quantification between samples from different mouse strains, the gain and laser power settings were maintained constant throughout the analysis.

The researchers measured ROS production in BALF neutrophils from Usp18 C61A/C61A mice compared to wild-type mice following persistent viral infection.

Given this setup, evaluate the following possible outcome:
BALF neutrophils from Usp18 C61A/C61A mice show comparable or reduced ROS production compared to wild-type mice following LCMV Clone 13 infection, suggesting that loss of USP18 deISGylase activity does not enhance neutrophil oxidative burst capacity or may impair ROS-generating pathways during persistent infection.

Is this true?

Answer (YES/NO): YES